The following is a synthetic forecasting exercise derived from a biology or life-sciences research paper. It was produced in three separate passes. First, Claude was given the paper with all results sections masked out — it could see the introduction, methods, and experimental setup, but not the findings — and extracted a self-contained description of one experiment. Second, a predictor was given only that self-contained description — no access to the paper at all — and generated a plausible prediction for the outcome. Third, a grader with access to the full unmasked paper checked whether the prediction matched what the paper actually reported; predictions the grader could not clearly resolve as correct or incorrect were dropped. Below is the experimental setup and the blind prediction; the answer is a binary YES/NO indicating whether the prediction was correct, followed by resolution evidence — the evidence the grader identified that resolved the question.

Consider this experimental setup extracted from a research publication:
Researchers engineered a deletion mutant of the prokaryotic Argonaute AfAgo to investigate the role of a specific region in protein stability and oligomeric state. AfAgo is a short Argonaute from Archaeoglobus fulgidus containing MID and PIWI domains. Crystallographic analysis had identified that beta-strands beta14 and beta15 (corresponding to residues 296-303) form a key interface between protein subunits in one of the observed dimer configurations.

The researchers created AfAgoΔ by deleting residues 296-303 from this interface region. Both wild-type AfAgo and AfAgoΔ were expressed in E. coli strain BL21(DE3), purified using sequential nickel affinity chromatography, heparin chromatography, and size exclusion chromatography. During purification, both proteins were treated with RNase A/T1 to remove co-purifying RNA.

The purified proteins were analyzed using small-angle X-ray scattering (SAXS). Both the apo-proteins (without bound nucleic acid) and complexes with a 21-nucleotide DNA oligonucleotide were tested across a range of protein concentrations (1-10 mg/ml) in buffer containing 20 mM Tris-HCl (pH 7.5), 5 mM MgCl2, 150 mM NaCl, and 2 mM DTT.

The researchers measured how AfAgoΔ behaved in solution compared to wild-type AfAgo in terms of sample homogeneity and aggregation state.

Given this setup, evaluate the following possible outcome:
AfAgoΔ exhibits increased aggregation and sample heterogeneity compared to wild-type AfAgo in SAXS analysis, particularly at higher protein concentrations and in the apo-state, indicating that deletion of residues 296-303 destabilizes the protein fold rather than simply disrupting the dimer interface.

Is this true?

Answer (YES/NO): YES